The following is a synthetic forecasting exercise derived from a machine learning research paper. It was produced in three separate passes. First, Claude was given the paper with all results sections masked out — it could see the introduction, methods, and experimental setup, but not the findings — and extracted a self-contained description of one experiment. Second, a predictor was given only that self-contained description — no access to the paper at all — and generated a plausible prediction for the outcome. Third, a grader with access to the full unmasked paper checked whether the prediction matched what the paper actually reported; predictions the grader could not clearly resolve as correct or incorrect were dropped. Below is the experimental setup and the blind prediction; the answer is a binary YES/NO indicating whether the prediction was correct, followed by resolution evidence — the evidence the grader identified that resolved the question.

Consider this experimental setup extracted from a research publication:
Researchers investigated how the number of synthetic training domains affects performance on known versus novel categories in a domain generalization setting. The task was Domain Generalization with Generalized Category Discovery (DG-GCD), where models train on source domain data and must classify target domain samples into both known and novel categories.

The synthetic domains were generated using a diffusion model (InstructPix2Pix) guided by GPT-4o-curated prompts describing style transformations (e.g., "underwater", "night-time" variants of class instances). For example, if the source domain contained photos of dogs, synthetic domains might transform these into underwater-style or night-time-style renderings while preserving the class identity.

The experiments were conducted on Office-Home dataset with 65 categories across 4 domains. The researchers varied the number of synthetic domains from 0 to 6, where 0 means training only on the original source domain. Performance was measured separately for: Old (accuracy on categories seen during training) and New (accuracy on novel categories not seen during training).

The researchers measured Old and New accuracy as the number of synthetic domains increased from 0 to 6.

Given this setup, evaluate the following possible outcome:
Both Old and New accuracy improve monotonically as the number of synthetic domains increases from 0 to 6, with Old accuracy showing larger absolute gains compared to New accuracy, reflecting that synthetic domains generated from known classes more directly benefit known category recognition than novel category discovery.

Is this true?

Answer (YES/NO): NO